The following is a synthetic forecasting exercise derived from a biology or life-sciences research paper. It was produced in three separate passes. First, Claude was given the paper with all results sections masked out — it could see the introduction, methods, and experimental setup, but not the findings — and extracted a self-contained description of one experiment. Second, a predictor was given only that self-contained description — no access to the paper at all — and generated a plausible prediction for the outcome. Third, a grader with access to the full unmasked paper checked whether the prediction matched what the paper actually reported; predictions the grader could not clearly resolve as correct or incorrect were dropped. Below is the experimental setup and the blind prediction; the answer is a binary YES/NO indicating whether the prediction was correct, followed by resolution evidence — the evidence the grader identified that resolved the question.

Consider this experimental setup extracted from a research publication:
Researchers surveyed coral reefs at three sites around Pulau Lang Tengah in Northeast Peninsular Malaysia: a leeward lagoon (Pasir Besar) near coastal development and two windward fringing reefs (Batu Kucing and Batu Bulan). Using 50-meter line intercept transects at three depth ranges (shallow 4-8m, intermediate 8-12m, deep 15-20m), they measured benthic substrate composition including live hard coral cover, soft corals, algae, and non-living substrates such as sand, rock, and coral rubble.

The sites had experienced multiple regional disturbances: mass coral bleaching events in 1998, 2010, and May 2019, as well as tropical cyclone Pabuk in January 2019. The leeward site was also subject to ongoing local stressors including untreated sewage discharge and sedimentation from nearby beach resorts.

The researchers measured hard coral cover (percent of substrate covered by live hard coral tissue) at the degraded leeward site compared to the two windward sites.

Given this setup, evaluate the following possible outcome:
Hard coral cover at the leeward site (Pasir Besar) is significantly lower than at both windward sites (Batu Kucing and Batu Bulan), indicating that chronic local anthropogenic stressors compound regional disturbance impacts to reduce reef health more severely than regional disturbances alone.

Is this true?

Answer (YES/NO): YES